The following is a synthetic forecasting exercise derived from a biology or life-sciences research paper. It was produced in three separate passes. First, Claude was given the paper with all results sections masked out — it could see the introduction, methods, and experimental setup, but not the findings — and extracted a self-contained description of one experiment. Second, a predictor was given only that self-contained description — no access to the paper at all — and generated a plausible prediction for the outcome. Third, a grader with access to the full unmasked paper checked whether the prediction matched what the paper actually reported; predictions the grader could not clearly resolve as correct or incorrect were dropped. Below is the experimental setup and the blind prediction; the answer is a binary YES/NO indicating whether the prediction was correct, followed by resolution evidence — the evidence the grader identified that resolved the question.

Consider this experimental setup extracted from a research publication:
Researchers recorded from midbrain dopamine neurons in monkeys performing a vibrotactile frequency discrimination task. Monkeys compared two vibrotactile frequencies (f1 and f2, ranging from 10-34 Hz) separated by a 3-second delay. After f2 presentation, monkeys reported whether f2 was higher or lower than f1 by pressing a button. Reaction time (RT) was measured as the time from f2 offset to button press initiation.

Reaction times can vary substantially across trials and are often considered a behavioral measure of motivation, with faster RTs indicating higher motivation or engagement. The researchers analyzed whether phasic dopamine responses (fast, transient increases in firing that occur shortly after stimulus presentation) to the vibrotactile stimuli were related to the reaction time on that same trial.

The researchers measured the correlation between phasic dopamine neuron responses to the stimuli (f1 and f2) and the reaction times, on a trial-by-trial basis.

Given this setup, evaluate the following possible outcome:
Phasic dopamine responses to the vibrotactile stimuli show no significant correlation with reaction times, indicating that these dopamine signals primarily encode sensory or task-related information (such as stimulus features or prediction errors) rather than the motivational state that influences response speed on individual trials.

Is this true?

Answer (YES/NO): NO